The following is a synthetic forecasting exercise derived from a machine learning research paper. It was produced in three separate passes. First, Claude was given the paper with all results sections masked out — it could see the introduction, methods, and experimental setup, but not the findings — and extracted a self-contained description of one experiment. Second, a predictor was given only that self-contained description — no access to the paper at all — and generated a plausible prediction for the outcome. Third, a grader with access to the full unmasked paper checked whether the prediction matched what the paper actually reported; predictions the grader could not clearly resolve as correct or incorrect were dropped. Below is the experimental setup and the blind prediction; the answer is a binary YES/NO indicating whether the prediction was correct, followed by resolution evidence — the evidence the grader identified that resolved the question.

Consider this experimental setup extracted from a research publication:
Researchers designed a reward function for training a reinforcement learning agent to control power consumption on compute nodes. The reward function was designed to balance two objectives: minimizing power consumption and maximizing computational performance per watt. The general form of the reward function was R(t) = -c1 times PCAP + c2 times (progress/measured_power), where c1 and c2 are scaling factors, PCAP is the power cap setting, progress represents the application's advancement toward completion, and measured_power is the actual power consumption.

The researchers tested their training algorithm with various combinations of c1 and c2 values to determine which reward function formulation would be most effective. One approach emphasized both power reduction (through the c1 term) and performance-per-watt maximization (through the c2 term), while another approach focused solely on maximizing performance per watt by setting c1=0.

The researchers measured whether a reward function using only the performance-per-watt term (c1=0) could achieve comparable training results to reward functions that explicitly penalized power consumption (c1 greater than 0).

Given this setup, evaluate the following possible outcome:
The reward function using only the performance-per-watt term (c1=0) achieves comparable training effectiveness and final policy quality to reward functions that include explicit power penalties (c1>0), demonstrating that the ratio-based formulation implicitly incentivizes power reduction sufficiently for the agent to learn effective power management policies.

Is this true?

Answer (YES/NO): YES